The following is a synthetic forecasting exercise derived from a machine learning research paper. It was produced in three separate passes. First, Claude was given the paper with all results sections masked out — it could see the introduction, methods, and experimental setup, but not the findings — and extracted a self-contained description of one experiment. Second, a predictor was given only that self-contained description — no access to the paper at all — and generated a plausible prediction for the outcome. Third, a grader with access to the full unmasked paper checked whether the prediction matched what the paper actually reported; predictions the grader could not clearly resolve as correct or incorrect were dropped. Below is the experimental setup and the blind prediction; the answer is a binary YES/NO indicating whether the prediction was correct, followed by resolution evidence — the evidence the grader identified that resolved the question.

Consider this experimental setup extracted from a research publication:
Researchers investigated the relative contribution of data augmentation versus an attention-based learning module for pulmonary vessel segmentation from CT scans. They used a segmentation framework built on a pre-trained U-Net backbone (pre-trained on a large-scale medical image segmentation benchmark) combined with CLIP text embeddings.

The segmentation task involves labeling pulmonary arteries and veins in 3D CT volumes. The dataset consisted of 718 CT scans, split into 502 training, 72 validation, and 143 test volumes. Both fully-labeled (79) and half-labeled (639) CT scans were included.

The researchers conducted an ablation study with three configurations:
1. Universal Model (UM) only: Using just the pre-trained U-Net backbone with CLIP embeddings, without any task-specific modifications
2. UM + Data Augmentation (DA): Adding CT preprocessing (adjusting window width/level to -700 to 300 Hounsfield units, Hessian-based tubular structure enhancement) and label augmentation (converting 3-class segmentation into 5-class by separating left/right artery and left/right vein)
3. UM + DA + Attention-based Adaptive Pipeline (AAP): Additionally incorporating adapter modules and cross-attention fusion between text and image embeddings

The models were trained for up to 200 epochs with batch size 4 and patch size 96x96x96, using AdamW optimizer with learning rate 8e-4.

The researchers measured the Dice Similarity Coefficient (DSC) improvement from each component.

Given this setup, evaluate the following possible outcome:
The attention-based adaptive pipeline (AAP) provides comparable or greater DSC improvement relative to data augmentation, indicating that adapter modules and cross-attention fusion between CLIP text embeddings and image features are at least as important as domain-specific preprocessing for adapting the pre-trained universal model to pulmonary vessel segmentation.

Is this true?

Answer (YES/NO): YES